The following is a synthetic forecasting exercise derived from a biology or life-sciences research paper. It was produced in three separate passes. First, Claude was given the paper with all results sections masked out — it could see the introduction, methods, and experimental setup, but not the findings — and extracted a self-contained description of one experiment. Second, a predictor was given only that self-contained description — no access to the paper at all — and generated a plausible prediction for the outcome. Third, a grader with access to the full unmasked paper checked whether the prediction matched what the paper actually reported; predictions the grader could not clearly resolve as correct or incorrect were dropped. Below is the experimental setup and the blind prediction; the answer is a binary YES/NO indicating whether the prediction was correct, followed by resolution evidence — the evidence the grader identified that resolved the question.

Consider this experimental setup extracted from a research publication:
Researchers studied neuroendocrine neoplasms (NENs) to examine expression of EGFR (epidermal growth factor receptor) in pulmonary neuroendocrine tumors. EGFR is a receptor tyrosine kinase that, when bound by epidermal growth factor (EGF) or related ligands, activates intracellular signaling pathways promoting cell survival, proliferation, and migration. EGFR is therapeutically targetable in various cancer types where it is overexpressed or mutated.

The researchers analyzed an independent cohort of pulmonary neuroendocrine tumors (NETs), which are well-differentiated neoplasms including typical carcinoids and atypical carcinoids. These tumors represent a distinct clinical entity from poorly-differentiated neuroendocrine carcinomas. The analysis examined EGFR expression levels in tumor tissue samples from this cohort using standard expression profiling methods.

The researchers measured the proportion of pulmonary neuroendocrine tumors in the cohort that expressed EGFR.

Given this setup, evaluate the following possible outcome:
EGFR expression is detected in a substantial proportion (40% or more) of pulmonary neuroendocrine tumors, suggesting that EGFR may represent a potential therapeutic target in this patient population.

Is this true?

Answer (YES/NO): YES